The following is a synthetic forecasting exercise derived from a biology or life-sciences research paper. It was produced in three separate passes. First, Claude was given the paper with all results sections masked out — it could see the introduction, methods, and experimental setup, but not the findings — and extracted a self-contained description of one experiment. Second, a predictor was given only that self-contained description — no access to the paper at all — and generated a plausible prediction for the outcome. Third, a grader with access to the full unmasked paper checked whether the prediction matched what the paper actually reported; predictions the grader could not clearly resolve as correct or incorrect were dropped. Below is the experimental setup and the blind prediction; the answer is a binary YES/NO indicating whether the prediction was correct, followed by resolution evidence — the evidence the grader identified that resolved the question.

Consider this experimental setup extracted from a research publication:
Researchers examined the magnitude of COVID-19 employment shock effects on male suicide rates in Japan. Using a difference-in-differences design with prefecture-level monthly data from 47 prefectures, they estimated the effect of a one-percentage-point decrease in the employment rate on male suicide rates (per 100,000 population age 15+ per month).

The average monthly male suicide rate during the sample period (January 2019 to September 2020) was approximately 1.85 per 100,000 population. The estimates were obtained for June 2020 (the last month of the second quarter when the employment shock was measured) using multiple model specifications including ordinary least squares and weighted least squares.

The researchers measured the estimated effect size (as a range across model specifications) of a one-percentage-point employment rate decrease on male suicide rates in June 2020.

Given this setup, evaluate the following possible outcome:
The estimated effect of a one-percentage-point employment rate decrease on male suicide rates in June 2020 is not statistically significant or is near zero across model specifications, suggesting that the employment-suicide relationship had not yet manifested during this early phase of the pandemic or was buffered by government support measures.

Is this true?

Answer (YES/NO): NO